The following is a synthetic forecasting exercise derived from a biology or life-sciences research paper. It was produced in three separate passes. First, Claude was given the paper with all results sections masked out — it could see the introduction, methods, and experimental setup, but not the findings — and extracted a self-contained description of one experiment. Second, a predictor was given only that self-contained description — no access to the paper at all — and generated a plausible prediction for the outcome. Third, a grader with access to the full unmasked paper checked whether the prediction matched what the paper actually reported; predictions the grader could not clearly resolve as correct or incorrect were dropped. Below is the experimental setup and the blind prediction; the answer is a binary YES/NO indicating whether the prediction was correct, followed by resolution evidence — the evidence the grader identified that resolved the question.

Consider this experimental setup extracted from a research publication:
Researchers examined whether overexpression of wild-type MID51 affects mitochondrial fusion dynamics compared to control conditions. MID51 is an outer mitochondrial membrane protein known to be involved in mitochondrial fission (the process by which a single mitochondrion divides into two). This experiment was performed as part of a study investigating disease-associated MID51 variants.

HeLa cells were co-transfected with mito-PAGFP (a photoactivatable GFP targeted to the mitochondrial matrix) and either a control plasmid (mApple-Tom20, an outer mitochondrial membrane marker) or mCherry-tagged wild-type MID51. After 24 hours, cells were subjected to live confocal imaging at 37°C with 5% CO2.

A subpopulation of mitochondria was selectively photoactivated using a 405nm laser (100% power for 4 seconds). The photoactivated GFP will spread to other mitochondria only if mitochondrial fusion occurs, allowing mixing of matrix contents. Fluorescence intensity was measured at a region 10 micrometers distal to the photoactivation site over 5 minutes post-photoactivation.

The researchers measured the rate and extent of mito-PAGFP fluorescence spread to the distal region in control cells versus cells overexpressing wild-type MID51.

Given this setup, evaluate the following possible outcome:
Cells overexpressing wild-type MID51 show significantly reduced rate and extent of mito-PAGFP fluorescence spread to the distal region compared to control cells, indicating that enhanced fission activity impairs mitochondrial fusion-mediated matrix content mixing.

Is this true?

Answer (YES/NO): NO